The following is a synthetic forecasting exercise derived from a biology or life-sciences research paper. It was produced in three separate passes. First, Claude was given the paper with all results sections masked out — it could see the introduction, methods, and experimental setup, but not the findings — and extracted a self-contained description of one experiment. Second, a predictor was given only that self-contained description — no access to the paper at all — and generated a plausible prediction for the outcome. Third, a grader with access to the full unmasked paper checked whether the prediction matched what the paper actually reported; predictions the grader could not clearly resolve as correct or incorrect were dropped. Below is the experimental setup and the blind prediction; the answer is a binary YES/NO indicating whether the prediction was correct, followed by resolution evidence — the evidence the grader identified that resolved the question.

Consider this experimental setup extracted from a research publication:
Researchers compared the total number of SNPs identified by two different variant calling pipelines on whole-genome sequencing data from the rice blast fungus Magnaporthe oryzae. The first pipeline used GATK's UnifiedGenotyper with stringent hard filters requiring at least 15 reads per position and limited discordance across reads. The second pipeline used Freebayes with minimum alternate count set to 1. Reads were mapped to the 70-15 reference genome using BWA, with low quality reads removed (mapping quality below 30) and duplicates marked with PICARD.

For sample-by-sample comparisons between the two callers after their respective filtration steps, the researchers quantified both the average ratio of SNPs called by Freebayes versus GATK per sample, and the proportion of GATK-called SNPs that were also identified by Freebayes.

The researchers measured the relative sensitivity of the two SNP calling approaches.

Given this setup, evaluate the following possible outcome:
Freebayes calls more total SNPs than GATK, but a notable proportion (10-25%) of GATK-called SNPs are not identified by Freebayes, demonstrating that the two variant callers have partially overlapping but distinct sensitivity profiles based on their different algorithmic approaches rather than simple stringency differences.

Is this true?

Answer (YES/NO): NO